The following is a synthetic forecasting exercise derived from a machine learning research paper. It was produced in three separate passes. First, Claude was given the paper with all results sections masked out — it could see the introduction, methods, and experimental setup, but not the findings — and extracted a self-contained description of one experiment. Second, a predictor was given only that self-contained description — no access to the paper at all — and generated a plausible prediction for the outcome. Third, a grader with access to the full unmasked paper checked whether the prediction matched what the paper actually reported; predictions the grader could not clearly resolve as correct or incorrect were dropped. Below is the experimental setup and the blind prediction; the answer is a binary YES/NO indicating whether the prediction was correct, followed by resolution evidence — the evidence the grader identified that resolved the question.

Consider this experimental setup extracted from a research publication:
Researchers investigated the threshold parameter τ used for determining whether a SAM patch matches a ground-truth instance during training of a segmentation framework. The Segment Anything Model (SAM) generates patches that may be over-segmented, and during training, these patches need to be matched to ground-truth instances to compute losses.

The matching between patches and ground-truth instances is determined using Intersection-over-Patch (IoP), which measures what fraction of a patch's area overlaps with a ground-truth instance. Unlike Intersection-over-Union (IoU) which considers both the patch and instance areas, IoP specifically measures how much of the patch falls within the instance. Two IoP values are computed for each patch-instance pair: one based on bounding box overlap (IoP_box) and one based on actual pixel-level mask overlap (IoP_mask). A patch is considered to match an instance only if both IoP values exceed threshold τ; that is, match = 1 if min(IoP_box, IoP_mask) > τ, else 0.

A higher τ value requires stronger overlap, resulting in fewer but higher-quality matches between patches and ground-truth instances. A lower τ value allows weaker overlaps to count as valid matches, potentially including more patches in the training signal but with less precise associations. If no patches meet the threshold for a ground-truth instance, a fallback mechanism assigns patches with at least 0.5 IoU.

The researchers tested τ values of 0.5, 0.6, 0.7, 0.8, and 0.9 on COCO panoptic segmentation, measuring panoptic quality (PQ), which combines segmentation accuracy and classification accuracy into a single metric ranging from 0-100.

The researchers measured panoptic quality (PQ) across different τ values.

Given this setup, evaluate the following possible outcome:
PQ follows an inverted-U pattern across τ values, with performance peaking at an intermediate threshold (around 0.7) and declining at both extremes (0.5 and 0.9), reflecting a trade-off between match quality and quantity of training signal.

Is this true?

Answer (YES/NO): NO